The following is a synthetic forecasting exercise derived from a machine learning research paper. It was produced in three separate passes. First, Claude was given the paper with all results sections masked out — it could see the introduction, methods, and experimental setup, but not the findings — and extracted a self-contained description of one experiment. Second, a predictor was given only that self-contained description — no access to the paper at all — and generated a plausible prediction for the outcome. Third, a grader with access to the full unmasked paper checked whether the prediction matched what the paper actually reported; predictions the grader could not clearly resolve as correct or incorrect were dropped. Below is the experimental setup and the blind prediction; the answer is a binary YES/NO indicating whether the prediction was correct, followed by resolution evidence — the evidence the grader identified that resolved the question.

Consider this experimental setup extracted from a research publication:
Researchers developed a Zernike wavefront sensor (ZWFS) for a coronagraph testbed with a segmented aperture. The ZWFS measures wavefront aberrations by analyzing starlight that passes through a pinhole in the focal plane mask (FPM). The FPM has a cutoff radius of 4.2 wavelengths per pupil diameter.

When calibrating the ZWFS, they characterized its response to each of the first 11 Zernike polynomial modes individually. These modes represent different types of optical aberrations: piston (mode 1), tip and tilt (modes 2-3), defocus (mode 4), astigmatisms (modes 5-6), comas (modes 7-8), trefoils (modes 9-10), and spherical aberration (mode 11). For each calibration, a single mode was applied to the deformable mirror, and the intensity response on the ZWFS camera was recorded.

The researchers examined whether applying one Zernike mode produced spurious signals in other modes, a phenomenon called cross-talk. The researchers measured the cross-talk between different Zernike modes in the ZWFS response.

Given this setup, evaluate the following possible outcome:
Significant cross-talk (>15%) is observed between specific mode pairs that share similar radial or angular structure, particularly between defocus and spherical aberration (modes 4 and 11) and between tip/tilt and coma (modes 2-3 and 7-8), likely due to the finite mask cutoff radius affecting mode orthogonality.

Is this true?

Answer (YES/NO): NO